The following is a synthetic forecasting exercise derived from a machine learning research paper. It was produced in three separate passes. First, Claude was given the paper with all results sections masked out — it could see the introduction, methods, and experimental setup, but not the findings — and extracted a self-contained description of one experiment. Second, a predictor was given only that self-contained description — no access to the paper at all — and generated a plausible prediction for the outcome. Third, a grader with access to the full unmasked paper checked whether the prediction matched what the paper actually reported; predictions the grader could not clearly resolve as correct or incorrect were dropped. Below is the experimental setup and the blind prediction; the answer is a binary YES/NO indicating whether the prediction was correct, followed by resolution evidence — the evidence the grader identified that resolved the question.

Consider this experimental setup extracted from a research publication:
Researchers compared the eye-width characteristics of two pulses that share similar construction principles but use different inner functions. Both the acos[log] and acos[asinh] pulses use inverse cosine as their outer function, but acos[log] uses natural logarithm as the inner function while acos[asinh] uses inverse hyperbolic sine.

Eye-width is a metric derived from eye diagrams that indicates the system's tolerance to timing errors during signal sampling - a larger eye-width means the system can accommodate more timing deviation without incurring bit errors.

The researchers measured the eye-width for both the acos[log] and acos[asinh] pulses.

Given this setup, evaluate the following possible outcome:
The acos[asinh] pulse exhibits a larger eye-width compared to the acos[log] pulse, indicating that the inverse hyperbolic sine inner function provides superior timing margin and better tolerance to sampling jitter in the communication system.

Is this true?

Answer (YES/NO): YES